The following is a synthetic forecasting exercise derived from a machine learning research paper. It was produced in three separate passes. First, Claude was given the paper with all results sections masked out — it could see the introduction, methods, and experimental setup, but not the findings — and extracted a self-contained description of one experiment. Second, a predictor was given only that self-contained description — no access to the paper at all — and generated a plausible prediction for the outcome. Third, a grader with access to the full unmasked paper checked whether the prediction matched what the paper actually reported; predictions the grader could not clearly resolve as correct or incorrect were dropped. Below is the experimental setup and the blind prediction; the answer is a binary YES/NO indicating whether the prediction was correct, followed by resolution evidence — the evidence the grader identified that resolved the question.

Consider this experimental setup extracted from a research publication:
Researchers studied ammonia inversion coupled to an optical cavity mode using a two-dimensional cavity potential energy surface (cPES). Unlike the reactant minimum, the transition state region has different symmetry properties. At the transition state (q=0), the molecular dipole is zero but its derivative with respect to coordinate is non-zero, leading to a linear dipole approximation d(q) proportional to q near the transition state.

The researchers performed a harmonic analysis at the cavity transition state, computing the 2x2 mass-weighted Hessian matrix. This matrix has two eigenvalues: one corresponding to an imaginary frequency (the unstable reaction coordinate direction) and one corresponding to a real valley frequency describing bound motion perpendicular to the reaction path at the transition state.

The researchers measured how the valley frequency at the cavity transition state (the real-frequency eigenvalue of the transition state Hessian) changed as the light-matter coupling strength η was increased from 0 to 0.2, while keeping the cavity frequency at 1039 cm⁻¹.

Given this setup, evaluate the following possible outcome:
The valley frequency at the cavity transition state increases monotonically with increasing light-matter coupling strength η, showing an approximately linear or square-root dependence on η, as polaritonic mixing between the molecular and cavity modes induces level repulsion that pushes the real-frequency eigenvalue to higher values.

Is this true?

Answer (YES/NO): YES